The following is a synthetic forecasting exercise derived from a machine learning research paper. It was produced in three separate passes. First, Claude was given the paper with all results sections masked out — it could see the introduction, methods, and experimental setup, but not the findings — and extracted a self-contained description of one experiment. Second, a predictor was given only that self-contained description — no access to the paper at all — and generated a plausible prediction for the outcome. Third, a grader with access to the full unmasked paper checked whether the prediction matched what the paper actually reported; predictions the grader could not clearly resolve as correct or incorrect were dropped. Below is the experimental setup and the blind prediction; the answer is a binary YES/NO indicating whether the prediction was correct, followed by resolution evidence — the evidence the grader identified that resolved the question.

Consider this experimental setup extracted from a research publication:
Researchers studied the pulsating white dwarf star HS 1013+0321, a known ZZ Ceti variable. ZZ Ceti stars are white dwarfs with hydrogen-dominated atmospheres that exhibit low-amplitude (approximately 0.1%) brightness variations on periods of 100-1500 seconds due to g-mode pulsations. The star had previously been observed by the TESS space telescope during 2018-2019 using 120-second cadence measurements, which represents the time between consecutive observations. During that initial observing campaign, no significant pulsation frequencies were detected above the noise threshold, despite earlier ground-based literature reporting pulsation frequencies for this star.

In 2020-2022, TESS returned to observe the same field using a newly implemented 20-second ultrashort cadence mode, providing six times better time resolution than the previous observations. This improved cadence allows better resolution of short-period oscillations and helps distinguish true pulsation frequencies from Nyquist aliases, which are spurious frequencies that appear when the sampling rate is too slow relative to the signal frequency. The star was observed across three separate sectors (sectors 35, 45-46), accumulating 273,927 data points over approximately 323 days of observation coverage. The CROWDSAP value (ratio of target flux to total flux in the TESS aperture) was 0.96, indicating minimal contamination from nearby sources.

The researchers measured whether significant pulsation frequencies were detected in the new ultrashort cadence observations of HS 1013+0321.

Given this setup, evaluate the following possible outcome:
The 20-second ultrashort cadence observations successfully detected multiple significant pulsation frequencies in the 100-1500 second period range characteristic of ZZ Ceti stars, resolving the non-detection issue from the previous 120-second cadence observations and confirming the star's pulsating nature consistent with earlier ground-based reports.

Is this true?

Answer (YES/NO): YES